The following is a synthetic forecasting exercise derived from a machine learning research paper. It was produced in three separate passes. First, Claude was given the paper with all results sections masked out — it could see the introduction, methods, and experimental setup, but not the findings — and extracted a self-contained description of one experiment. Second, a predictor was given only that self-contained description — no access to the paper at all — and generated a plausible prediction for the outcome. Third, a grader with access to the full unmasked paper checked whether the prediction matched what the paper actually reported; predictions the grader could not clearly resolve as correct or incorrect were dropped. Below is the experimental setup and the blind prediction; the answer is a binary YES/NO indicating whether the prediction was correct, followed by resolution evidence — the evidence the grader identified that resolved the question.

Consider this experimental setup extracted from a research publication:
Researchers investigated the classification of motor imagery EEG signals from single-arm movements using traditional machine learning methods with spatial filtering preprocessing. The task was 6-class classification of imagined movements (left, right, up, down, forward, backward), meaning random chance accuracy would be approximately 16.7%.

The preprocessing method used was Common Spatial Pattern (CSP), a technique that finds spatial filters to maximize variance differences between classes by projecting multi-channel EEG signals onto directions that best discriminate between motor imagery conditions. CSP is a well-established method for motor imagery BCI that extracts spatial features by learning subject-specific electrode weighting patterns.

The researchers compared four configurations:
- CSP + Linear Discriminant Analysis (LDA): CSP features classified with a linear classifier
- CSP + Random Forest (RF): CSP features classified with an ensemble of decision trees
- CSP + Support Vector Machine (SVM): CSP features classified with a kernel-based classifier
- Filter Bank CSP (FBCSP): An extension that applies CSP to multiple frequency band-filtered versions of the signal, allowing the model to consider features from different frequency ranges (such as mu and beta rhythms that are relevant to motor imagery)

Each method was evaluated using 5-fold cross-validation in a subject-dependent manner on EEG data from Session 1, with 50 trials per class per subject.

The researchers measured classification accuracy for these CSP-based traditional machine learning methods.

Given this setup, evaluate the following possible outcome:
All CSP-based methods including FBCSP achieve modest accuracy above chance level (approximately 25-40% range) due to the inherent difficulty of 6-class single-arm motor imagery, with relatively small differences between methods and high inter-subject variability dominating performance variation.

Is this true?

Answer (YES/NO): NO